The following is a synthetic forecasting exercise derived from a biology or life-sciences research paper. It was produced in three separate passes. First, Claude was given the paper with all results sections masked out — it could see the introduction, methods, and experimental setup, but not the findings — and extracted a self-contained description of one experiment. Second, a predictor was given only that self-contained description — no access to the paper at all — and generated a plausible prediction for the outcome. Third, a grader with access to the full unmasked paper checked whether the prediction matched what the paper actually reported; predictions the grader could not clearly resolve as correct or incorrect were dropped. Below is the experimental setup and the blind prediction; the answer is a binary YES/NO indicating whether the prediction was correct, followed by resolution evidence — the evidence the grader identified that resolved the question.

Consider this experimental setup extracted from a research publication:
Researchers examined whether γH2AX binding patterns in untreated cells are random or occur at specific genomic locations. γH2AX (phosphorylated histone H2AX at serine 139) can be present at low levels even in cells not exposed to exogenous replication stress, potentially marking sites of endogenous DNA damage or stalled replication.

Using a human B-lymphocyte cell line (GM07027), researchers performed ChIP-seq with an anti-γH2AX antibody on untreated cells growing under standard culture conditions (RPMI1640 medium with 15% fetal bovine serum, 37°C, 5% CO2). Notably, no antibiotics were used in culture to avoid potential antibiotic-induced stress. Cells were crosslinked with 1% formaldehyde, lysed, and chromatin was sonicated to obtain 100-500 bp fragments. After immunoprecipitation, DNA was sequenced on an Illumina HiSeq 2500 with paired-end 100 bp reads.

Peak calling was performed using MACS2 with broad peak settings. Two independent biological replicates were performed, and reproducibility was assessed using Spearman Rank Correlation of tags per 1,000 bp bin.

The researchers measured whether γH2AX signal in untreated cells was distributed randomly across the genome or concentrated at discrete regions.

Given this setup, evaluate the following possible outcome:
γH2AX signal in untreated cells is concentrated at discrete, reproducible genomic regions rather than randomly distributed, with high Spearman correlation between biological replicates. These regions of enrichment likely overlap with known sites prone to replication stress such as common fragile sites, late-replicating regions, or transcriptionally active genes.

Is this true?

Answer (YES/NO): YES